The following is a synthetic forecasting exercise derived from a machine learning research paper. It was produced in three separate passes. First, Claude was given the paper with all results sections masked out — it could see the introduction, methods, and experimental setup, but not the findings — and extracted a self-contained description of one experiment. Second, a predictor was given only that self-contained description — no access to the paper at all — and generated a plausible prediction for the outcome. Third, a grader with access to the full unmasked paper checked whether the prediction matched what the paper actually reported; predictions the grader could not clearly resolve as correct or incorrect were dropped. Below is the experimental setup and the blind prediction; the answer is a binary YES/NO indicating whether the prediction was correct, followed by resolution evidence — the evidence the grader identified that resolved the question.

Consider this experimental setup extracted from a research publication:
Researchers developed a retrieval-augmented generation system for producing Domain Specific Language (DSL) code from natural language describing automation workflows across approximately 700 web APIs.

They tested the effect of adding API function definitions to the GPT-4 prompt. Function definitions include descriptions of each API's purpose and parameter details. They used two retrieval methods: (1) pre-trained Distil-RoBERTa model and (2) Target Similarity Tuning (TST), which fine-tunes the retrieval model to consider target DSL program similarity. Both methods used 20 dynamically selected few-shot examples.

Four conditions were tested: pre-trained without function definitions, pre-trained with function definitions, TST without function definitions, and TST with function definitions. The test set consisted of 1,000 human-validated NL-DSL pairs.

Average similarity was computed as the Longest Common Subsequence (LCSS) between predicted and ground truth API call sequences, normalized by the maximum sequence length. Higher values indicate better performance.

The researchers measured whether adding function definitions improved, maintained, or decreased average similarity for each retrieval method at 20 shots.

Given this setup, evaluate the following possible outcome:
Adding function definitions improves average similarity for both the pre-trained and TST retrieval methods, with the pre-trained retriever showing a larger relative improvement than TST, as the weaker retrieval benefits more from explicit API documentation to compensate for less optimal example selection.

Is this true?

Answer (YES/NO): NO